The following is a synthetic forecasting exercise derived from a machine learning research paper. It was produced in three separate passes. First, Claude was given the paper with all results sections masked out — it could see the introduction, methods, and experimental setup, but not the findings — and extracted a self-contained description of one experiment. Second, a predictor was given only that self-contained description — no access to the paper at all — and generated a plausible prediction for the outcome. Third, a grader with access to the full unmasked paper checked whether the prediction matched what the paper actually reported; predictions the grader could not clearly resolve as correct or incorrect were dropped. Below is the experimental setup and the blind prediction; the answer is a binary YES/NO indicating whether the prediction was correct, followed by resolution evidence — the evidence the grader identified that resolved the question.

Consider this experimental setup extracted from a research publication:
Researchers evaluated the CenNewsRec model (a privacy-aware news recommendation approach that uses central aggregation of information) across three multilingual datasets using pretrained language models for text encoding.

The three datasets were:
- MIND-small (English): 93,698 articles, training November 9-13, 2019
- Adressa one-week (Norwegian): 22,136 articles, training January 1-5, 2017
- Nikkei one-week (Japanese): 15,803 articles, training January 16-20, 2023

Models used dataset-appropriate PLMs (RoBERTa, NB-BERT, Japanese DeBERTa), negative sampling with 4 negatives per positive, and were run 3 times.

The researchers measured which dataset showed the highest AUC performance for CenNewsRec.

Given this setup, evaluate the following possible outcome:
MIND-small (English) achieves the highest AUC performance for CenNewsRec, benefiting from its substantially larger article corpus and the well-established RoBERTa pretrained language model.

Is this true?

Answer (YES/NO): NO